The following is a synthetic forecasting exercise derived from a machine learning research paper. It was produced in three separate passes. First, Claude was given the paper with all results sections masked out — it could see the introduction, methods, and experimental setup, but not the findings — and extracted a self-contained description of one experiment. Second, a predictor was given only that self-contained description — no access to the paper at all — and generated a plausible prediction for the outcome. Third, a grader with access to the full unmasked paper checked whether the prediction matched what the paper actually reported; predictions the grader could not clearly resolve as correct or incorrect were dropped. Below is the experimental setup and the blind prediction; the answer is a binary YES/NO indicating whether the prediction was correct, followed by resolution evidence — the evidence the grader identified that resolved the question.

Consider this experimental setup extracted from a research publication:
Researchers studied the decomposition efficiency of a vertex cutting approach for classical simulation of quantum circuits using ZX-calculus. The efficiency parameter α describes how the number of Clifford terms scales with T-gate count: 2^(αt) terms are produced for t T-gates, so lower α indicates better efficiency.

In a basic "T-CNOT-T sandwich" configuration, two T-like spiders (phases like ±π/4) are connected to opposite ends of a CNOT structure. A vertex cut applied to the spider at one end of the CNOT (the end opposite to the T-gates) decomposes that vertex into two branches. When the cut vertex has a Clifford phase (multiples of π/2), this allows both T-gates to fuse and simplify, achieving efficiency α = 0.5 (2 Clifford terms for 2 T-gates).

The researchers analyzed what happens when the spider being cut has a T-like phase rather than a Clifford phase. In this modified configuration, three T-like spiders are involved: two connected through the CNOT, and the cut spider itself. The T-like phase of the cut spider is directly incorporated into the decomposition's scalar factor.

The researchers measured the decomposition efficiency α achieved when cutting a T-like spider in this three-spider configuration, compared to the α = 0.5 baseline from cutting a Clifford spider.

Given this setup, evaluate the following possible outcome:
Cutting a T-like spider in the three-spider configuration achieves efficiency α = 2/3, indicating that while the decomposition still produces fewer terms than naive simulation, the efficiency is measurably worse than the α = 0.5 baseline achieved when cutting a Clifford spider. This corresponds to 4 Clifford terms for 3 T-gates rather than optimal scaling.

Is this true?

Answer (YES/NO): NO